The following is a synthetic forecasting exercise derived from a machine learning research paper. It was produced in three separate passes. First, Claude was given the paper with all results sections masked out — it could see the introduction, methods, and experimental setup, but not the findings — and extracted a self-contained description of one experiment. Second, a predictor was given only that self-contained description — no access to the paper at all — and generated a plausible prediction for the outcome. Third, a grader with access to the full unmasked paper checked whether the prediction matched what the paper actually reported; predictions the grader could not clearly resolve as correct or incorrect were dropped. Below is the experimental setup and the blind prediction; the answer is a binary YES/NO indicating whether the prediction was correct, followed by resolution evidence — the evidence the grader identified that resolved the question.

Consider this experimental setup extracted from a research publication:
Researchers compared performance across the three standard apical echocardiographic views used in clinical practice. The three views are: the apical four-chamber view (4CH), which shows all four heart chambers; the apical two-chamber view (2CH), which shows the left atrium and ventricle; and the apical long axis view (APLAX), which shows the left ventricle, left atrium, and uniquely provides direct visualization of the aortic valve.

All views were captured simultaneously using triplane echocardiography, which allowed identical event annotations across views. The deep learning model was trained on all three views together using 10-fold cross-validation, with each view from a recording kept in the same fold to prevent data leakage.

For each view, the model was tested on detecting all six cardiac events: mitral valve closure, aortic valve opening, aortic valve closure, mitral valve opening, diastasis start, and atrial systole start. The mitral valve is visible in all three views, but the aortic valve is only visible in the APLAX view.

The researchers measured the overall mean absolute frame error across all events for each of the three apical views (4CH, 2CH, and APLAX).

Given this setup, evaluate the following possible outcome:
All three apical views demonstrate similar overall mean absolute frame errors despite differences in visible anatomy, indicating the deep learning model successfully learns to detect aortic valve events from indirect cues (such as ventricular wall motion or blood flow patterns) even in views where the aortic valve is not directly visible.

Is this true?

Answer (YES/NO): YES